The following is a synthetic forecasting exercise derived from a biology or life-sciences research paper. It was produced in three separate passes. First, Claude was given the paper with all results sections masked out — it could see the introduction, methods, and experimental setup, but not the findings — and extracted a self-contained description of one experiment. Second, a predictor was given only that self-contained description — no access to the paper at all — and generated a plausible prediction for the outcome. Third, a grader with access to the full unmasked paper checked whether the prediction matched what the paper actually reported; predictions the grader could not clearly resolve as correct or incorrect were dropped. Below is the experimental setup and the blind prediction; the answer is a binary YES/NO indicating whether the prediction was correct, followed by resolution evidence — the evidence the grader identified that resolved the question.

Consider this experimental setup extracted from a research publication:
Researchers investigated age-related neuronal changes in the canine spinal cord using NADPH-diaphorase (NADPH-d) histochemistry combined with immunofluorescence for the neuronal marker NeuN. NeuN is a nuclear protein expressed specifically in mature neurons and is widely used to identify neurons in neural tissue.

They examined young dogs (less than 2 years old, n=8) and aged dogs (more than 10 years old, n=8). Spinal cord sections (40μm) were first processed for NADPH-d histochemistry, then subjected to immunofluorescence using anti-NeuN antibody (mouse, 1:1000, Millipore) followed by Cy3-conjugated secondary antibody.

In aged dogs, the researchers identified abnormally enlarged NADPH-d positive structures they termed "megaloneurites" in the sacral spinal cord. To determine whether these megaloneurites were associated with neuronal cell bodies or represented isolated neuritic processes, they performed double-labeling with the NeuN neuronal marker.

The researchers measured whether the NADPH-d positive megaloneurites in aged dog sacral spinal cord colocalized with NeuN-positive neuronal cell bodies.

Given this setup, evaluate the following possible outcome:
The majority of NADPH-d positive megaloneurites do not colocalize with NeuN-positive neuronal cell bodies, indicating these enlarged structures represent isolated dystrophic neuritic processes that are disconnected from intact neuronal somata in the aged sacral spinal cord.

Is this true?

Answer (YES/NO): YES